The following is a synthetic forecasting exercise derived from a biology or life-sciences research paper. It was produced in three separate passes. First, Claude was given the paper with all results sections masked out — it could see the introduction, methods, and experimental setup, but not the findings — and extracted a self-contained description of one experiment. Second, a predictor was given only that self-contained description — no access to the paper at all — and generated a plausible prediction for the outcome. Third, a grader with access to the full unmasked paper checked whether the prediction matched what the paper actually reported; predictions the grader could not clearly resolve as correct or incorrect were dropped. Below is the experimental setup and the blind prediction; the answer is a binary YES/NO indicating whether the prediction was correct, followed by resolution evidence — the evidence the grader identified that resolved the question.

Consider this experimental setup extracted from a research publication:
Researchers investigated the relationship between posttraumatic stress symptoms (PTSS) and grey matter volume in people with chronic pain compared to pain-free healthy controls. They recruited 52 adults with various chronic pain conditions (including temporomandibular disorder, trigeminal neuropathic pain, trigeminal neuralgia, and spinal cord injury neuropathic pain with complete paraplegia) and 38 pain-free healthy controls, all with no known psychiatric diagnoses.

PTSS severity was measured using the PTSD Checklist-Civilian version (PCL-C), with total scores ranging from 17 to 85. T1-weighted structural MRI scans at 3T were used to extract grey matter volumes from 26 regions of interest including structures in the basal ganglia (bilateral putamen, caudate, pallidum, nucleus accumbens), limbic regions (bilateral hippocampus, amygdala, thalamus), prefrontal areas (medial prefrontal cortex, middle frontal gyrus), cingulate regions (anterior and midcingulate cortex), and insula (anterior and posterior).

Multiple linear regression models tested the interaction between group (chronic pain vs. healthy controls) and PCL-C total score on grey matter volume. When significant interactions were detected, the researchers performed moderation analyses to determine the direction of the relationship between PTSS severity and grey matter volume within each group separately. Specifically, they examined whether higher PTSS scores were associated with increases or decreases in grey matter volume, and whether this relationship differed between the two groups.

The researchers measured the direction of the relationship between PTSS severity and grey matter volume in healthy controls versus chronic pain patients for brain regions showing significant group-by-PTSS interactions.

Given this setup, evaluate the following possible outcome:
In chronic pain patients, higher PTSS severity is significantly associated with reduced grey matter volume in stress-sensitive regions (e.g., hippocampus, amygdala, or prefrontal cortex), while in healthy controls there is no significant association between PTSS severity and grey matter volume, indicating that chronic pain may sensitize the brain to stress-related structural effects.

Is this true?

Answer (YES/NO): NO